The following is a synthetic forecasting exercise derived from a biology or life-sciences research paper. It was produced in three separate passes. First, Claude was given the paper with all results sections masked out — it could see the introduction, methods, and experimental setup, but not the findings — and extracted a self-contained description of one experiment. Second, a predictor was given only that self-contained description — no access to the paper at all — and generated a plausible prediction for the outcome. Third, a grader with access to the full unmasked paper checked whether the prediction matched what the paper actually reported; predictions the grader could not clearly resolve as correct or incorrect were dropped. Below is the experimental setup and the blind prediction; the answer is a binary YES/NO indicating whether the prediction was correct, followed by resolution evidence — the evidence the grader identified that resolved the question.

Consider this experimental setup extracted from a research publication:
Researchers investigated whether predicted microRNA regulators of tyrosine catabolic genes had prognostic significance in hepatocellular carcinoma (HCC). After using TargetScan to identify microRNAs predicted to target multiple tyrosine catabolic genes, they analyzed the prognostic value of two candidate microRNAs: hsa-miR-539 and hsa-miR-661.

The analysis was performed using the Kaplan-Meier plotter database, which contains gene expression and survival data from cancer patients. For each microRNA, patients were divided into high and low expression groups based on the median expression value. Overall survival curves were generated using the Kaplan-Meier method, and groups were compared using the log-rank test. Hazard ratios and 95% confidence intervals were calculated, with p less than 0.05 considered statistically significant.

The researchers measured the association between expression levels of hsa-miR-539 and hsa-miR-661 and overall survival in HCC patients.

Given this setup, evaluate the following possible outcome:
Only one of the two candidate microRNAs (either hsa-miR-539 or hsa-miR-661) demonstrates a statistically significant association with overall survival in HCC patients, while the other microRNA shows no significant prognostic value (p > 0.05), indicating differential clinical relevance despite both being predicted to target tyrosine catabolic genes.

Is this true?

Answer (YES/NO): NO